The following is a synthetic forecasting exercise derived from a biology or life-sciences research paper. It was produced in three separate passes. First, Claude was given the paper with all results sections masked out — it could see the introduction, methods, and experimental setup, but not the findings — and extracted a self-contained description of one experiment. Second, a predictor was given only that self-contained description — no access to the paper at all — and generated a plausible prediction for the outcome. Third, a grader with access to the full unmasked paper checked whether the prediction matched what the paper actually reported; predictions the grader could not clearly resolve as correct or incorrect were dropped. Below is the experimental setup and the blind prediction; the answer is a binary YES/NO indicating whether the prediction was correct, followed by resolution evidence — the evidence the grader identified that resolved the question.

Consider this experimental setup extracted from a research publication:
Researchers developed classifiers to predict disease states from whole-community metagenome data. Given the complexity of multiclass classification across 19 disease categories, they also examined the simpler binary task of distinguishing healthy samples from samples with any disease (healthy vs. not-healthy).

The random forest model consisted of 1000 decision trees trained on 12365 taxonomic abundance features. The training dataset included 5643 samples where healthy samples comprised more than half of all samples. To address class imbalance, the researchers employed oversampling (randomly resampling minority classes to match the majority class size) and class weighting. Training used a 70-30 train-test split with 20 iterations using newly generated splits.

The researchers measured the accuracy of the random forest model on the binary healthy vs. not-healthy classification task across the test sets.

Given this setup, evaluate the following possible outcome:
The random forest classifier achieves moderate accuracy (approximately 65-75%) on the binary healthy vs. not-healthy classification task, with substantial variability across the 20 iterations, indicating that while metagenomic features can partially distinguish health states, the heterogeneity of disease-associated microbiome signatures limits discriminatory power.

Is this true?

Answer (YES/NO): NO